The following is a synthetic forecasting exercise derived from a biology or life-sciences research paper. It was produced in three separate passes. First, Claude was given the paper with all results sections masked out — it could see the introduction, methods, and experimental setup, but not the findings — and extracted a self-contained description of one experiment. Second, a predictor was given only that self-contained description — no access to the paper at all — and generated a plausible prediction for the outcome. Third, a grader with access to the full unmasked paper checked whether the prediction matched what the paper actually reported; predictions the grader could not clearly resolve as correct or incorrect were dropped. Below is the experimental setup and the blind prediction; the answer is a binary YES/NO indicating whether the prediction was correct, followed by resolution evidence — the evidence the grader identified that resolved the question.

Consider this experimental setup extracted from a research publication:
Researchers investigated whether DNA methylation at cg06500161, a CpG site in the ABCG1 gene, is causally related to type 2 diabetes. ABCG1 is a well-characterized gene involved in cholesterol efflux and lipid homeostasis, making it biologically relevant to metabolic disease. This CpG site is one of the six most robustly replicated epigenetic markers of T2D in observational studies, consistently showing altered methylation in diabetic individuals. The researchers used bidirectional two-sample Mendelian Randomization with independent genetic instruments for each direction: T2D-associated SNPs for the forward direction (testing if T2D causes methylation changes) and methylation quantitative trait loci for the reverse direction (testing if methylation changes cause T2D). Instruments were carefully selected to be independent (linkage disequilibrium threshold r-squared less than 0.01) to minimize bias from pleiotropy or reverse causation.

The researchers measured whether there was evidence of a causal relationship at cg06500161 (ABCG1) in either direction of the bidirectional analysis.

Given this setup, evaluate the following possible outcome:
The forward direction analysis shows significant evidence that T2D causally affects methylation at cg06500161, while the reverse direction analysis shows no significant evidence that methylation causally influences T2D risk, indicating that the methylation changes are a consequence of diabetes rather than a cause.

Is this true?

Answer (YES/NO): NO